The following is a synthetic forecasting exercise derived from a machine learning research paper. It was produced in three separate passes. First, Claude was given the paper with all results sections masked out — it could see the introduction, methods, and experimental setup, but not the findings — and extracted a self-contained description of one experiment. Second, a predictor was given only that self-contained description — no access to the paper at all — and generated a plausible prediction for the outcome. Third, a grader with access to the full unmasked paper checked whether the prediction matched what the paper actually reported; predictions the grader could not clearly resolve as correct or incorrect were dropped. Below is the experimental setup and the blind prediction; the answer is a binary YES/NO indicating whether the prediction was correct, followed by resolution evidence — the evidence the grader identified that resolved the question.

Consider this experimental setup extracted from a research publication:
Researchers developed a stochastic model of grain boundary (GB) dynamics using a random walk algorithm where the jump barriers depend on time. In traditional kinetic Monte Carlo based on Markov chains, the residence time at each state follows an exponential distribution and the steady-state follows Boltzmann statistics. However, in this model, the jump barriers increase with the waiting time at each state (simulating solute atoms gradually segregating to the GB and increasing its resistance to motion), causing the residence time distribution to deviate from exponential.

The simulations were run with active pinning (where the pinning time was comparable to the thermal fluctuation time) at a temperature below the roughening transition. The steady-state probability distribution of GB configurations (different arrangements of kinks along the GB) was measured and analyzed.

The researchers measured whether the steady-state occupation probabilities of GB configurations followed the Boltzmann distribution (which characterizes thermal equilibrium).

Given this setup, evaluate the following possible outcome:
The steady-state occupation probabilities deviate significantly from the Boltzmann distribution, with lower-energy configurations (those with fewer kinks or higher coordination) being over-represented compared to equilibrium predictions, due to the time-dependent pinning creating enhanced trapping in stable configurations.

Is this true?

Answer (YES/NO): NO